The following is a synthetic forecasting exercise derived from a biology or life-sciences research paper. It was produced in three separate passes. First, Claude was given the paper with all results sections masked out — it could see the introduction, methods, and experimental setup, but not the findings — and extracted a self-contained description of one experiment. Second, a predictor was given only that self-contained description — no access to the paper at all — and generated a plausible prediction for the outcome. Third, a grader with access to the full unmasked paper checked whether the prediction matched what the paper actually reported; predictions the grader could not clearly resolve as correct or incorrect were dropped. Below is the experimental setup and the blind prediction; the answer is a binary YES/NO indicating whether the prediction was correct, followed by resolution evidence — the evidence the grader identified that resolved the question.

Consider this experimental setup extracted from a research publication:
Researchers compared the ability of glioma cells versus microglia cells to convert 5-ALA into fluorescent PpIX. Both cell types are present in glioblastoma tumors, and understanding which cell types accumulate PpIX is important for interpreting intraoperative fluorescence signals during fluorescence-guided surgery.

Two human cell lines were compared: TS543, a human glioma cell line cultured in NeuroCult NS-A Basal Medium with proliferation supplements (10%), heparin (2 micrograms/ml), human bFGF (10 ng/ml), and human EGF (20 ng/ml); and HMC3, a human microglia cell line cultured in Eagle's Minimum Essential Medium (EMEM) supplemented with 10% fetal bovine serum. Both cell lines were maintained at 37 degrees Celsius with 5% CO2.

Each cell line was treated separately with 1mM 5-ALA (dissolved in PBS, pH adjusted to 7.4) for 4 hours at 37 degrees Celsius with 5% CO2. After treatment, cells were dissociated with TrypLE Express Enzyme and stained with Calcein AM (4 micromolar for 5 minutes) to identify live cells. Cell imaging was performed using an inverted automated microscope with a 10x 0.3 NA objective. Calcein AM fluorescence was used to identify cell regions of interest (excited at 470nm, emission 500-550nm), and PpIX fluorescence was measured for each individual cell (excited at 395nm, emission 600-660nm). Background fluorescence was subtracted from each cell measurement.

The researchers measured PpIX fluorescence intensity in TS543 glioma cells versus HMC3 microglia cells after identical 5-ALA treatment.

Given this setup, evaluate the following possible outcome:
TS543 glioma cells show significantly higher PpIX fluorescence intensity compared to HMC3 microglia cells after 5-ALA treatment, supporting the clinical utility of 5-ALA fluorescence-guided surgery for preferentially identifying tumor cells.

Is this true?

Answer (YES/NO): NO